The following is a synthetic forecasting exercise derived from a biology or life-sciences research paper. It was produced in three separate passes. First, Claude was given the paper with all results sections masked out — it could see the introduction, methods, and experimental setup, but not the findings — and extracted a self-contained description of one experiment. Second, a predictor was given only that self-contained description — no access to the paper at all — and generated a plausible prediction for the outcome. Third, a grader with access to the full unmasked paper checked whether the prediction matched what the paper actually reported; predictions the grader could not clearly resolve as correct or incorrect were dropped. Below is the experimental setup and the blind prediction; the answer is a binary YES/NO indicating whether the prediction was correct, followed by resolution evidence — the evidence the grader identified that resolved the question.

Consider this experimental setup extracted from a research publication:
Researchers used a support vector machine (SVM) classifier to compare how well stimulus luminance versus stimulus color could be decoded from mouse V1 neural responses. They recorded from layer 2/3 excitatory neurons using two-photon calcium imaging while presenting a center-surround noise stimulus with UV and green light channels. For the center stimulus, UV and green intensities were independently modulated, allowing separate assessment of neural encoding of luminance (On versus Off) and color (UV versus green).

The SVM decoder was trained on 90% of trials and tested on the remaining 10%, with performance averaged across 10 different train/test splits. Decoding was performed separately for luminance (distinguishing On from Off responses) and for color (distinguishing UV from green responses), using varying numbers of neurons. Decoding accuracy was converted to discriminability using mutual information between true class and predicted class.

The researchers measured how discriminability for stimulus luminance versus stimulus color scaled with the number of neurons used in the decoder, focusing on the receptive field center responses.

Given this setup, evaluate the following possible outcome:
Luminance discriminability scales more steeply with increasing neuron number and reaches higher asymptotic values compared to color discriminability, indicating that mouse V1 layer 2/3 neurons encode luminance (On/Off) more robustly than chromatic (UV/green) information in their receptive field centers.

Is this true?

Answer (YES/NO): YES